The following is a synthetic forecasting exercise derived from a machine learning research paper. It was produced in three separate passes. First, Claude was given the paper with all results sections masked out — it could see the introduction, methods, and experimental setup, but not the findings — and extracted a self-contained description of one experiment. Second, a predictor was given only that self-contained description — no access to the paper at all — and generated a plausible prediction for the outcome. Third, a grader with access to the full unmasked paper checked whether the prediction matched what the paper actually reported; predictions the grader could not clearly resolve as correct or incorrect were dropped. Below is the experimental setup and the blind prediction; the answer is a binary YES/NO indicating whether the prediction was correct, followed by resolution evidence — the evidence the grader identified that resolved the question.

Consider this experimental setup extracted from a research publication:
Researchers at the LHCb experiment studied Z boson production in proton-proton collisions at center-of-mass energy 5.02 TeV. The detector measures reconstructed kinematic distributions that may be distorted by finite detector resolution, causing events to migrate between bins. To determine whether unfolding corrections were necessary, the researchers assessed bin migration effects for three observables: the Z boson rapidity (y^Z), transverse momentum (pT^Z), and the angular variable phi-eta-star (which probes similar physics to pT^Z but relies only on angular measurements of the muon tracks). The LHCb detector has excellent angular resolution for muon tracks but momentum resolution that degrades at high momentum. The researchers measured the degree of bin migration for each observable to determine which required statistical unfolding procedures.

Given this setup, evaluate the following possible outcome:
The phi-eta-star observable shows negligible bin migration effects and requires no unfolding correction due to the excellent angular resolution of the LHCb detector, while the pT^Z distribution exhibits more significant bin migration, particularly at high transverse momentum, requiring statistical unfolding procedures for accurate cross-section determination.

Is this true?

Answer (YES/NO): NO